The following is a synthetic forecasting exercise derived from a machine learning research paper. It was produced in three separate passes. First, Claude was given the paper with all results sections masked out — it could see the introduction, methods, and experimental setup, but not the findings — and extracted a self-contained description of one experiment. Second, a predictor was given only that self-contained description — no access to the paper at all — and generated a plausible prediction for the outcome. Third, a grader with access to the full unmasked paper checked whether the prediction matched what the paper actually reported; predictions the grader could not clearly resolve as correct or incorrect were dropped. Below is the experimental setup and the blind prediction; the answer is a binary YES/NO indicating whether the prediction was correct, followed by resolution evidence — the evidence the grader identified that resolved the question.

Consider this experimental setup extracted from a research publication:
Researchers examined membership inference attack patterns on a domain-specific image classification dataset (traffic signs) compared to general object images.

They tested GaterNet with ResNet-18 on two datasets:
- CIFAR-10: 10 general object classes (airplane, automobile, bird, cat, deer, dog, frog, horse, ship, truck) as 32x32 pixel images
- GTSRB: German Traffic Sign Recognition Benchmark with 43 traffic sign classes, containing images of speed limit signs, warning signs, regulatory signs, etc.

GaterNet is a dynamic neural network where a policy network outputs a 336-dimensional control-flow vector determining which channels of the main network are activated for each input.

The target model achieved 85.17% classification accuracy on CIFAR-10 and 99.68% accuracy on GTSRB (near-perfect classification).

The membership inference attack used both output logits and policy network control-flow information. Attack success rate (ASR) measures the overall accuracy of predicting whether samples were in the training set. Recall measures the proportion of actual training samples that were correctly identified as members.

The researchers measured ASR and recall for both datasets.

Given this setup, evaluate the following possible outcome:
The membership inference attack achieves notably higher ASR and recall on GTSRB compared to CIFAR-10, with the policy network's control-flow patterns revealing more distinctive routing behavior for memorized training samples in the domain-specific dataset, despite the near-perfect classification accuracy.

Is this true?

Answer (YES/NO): NO